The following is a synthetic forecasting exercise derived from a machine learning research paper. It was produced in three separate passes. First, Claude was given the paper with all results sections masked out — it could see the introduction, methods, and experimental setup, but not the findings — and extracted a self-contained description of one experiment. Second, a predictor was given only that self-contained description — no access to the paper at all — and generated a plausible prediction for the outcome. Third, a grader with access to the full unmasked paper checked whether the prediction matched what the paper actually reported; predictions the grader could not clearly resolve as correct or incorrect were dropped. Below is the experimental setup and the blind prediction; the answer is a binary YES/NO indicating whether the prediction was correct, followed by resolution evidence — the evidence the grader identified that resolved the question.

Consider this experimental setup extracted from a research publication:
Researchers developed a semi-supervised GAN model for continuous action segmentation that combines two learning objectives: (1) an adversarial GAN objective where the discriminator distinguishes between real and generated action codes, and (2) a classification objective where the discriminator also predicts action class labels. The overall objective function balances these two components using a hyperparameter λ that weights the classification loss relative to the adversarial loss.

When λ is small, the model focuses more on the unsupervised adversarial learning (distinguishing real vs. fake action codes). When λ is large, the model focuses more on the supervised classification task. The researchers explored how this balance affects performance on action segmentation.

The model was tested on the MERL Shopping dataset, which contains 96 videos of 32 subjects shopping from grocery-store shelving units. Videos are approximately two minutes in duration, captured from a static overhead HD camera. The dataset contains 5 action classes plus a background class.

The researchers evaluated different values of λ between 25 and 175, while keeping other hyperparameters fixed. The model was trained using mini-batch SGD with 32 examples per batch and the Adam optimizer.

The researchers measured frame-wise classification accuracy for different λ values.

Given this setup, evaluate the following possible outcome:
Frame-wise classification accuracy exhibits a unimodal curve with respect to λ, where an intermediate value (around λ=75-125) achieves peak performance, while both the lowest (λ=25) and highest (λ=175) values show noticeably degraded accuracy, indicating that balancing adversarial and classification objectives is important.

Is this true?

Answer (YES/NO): YES